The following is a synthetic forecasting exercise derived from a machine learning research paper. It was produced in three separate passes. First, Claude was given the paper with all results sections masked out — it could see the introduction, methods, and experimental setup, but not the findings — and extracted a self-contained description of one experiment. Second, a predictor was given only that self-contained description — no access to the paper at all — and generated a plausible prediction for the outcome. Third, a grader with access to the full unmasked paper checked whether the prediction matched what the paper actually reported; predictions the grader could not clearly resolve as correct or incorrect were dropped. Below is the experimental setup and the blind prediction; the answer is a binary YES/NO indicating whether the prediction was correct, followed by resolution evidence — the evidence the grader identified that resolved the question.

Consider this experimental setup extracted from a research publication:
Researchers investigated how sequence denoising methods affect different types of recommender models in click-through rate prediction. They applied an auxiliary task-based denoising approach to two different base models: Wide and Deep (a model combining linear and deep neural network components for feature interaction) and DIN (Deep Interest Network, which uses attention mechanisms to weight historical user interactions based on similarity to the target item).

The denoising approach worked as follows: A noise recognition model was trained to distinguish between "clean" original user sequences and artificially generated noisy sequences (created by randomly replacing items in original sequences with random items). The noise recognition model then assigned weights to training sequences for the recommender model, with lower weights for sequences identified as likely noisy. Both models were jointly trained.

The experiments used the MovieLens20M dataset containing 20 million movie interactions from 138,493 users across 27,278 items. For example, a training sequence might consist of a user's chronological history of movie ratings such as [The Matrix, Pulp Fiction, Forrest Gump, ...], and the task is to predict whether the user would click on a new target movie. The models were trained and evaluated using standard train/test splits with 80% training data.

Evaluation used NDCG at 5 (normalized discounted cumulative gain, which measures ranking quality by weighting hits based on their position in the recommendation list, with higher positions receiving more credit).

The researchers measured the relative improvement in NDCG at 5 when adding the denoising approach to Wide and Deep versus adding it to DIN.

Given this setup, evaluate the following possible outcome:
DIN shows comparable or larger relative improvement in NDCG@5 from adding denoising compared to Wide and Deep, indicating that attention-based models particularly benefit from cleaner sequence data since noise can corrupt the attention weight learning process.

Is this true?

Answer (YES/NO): NO